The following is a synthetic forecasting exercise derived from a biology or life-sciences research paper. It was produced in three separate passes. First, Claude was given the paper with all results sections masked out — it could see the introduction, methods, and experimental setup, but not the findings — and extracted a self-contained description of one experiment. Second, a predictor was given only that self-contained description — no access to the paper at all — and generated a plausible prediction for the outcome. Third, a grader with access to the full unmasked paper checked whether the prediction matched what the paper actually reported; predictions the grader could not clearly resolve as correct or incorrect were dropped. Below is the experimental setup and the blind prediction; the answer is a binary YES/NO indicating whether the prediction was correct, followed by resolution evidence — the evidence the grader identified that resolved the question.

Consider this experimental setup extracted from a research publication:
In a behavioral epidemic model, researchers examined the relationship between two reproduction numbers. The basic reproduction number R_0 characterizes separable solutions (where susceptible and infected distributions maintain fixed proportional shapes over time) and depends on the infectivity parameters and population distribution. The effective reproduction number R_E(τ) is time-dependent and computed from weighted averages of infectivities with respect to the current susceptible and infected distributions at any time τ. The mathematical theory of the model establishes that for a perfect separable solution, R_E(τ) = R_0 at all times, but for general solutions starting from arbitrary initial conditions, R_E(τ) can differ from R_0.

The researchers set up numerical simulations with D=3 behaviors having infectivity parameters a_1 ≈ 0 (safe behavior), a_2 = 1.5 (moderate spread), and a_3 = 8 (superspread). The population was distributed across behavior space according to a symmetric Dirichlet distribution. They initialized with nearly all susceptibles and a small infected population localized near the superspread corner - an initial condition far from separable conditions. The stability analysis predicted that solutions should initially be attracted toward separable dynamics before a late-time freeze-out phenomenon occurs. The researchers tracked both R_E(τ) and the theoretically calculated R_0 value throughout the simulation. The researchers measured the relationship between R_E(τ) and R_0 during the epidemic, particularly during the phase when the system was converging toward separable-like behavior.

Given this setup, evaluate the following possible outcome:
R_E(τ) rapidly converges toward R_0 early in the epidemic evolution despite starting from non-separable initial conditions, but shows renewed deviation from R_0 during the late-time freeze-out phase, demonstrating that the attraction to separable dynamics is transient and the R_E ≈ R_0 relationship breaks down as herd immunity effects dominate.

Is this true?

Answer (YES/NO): NO